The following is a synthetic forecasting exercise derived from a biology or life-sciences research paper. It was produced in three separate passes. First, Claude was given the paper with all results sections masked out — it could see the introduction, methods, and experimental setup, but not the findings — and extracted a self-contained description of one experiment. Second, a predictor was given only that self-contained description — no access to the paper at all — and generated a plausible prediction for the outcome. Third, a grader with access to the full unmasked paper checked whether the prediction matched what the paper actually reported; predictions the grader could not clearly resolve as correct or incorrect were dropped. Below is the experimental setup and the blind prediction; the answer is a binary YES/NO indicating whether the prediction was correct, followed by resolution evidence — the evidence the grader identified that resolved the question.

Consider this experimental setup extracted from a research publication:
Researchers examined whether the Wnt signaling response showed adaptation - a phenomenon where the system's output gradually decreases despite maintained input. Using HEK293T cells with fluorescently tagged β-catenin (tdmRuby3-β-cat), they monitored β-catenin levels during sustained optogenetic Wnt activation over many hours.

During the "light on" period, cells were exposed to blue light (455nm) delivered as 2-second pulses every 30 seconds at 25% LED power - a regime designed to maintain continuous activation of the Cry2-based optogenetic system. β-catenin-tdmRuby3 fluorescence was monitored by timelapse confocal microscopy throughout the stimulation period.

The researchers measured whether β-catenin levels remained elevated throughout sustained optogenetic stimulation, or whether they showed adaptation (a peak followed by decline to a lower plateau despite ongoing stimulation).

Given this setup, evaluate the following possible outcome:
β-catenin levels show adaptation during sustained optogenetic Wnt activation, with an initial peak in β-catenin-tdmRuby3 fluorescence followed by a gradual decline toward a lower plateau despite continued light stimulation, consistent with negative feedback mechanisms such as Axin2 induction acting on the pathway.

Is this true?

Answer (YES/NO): NO